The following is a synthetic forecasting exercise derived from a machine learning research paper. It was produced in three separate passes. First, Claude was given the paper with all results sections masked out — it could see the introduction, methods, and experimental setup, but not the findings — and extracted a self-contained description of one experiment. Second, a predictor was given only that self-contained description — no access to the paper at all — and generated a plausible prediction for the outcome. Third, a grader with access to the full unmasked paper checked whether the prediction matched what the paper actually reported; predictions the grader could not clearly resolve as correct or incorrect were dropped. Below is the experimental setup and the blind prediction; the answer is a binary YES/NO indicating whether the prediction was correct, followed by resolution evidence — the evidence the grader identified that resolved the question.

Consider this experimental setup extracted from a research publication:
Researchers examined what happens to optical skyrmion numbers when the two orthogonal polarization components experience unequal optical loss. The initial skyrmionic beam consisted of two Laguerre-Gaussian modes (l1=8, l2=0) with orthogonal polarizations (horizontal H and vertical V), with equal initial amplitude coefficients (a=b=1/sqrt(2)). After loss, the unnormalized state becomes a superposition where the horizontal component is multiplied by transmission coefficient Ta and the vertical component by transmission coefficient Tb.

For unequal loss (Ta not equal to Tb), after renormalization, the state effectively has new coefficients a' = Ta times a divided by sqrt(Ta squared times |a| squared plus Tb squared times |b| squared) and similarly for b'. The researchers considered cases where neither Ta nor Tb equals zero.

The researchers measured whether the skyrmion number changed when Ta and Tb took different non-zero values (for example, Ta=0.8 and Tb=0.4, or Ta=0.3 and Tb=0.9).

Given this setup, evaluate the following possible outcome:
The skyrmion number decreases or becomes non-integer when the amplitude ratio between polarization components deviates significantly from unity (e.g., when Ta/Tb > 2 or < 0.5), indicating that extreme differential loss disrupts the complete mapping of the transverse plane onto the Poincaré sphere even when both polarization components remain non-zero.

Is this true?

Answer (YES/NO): NO